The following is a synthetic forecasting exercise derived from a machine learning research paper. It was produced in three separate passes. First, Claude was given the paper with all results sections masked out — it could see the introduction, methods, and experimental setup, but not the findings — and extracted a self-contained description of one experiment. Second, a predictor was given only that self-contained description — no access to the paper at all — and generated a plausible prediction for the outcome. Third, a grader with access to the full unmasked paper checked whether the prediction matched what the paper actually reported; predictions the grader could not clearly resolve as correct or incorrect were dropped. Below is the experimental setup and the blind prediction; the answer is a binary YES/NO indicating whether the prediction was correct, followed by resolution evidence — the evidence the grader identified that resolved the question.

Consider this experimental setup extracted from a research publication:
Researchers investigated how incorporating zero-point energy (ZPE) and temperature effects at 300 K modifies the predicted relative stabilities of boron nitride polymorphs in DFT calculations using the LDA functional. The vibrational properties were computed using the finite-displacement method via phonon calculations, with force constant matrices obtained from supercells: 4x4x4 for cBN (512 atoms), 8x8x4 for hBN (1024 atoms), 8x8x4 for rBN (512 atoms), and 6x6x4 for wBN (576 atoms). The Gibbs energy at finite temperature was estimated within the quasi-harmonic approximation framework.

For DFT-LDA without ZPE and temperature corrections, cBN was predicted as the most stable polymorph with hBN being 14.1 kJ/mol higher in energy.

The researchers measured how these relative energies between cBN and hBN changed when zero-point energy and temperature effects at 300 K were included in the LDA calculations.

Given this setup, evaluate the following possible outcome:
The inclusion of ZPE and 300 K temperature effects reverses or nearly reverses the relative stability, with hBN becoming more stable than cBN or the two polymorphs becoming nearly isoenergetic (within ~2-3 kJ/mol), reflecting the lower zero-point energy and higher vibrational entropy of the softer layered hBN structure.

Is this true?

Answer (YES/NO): NO